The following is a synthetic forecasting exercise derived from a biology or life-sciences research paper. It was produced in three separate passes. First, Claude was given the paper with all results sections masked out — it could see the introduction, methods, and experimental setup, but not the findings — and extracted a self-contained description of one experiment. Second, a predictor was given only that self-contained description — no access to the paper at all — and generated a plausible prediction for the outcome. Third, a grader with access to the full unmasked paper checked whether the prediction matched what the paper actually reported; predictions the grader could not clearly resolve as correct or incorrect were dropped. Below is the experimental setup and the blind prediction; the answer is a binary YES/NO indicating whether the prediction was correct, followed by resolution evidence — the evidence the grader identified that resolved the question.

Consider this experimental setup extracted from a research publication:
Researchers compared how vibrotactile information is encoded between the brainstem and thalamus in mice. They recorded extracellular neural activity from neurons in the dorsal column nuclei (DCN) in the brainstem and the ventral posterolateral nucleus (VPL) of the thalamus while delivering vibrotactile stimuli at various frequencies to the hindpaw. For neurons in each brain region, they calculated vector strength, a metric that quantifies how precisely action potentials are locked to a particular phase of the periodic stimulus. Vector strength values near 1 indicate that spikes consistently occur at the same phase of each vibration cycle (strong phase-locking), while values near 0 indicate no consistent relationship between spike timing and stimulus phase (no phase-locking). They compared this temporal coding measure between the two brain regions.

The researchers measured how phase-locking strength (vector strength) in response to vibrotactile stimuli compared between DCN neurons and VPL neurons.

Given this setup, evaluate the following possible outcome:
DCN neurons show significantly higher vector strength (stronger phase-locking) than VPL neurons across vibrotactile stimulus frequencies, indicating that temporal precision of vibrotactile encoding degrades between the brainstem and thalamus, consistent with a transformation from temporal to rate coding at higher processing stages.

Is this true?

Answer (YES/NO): YES